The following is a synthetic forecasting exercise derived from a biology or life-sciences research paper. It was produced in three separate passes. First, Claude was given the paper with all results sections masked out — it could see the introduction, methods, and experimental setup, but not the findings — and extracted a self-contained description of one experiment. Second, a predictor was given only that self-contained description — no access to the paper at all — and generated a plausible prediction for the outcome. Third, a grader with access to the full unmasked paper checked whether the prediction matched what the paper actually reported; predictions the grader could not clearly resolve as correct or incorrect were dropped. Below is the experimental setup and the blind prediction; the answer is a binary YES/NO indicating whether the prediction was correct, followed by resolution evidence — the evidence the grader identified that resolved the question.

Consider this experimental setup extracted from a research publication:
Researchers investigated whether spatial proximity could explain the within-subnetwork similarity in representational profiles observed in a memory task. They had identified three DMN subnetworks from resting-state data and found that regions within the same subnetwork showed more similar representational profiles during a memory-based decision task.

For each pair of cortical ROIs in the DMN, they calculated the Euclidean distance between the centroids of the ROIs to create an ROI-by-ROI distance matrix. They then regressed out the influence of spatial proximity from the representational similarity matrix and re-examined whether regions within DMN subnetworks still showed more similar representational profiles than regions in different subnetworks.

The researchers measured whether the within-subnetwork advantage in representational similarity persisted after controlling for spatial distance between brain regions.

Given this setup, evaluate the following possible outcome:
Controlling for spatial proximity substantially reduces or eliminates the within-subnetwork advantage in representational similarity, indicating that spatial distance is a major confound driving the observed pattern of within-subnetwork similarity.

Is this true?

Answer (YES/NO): NO